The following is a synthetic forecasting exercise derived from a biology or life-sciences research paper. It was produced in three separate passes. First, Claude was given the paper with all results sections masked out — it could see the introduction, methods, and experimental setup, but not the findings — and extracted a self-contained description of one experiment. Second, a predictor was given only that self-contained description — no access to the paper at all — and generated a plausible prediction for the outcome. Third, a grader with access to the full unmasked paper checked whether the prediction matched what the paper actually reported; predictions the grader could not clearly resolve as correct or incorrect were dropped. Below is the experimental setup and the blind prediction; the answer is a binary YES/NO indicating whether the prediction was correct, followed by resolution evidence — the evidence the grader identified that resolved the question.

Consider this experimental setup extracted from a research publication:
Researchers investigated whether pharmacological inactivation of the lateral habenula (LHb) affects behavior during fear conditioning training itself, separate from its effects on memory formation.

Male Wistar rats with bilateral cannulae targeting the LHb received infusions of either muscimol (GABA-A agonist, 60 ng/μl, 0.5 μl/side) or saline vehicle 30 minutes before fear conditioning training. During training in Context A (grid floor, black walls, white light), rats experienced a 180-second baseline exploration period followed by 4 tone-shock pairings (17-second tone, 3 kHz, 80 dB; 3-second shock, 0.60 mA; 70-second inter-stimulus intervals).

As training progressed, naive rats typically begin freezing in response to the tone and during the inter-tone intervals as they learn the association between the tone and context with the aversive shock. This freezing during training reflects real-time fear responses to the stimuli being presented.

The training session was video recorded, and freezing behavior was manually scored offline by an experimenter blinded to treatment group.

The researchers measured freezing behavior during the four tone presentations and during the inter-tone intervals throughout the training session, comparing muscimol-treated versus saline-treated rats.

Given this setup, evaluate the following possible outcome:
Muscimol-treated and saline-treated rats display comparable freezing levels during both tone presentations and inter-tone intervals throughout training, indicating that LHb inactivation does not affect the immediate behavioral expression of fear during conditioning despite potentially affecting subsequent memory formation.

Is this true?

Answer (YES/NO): YES